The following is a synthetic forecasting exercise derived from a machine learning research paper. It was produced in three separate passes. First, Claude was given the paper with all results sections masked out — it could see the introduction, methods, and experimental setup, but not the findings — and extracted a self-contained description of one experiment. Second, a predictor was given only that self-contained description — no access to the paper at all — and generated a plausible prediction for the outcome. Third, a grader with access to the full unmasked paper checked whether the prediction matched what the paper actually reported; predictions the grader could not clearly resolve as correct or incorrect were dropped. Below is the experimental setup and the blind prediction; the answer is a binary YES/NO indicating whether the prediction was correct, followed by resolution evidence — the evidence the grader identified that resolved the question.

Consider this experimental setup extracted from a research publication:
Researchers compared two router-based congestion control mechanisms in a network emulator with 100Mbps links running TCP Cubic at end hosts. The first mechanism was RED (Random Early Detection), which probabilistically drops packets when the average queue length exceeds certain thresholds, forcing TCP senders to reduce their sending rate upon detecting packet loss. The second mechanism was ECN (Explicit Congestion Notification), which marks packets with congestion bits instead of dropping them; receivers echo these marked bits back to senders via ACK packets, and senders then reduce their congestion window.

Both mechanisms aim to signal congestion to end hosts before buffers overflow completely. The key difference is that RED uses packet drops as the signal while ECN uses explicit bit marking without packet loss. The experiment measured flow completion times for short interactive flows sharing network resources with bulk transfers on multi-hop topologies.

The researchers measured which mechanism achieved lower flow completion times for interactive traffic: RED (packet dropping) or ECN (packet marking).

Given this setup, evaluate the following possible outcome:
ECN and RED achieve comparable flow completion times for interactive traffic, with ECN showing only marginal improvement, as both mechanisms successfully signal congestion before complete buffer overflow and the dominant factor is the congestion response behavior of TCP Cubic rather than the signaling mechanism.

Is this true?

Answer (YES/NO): YES